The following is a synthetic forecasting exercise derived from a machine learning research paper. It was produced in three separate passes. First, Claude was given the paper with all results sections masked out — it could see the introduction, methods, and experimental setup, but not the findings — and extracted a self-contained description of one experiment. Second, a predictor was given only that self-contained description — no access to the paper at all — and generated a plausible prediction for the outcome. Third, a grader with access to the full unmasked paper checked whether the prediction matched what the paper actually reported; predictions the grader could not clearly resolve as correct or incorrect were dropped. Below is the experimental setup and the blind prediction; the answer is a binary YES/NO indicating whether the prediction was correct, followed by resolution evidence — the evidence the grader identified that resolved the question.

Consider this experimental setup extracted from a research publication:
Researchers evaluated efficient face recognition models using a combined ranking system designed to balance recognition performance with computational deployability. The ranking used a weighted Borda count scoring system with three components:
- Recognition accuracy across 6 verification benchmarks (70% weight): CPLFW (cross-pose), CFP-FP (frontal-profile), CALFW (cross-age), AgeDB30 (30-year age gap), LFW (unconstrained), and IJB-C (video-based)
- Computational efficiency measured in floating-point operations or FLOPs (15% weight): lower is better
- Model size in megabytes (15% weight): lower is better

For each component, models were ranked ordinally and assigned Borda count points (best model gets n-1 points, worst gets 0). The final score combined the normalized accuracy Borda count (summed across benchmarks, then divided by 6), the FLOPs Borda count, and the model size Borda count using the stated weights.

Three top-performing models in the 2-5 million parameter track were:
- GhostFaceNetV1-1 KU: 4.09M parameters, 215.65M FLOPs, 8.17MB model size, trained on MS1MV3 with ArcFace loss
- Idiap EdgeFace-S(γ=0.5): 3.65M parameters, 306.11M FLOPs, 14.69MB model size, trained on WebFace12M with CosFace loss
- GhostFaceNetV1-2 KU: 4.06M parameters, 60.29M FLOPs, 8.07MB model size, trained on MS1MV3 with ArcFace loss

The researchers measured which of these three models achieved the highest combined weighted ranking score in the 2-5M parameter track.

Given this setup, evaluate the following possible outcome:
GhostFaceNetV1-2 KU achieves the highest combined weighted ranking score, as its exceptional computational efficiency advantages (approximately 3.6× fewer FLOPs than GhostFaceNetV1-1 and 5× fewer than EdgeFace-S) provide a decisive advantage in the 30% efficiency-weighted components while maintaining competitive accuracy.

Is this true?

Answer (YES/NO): NO